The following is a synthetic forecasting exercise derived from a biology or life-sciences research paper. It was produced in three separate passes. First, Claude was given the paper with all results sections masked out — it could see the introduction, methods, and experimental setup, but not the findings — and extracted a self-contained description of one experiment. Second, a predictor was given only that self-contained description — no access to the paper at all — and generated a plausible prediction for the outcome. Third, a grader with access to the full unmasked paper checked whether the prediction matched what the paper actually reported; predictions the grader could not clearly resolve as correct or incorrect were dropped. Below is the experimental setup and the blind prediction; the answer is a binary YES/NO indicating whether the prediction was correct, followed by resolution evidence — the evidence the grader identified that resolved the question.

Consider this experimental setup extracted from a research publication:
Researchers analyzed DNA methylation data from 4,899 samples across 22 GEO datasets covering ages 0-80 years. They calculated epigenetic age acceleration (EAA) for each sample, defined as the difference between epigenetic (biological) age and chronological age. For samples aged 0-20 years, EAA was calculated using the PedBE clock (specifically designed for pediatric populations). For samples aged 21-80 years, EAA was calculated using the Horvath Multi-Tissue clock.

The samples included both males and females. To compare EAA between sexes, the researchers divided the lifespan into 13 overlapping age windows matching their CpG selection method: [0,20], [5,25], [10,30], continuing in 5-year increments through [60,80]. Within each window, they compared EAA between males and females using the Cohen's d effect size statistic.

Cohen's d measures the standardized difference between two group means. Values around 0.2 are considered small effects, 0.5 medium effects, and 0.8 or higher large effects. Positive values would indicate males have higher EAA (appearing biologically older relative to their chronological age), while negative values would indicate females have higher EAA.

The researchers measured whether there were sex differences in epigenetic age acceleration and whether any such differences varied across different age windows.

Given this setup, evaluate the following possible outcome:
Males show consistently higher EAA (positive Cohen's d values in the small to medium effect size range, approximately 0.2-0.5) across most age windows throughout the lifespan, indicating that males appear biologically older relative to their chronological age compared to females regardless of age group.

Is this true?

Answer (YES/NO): NO